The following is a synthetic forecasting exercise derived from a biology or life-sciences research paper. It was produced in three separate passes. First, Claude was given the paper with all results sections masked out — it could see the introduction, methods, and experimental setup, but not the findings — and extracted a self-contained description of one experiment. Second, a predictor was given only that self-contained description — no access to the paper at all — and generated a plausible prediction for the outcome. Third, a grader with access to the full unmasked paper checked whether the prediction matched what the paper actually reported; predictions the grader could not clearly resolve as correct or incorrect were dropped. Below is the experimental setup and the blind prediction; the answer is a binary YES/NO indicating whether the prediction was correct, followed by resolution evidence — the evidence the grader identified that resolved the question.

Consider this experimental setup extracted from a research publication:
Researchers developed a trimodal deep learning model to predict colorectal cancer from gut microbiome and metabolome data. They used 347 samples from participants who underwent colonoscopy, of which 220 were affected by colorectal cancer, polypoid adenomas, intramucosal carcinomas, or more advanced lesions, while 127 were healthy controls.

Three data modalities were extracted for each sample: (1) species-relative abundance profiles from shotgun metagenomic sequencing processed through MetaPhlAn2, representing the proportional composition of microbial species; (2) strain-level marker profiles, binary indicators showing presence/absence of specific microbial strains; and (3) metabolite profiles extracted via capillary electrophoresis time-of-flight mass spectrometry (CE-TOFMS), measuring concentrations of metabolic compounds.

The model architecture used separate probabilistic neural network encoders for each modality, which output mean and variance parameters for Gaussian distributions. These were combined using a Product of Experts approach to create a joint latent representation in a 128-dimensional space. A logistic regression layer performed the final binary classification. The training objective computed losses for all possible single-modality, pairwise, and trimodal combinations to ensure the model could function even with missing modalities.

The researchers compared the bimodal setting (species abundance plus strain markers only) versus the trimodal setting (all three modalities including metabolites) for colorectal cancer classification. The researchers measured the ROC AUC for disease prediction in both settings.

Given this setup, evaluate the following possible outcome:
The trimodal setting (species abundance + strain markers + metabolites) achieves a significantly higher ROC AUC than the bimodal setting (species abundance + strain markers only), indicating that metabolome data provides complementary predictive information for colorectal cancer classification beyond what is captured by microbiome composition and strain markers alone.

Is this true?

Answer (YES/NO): YES